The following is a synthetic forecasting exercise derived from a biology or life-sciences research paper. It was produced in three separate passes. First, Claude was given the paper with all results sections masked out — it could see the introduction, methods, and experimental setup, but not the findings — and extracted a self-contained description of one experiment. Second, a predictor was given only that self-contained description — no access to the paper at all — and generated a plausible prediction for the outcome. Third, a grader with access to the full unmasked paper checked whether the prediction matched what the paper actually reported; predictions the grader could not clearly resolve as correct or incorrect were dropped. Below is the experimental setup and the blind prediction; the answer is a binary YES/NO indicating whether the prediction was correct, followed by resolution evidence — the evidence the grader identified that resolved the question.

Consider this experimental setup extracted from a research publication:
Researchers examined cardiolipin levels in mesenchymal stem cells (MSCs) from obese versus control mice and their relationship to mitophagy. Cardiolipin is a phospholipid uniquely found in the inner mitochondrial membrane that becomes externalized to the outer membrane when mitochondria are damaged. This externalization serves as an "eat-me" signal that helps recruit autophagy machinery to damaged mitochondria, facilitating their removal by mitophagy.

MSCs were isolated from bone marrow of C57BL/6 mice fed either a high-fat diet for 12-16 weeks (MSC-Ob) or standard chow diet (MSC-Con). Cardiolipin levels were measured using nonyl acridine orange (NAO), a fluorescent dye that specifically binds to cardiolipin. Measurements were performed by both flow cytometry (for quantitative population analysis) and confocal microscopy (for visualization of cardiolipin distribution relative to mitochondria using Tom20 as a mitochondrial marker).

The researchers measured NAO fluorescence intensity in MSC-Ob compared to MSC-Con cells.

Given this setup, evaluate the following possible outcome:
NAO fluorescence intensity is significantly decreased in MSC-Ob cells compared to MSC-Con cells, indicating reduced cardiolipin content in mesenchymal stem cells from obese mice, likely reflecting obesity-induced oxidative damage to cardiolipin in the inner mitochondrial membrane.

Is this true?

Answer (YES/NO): YES